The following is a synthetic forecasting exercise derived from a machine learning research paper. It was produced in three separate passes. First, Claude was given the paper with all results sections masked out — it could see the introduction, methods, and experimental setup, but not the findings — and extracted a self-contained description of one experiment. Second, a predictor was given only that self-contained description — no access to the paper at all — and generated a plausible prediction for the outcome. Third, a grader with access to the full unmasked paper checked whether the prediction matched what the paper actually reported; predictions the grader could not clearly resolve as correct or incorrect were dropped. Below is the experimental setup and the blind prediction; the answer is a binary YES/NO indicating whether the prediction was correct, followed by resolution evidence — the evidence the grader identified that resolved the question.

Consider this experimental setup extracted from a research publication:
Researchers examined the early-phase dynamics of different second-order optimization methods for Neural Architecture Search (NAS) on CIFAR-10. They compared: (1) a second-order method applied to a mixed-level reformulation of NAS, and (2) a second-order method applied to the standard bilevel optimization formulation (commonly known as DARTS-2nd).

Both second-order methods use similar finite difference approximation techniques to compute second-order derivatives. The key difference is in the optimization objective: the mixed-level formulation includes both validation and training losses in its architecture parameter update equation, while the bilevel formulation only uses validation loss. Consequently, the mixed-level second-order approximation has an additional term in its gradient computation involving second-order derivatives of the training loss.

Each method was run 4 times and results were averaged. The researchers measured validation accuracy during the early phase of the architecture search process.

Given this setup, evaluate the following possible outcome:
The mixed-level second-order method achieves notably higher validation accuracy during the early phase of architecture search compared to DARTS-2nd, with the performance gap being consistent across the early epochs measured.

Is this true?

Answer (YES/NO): NO